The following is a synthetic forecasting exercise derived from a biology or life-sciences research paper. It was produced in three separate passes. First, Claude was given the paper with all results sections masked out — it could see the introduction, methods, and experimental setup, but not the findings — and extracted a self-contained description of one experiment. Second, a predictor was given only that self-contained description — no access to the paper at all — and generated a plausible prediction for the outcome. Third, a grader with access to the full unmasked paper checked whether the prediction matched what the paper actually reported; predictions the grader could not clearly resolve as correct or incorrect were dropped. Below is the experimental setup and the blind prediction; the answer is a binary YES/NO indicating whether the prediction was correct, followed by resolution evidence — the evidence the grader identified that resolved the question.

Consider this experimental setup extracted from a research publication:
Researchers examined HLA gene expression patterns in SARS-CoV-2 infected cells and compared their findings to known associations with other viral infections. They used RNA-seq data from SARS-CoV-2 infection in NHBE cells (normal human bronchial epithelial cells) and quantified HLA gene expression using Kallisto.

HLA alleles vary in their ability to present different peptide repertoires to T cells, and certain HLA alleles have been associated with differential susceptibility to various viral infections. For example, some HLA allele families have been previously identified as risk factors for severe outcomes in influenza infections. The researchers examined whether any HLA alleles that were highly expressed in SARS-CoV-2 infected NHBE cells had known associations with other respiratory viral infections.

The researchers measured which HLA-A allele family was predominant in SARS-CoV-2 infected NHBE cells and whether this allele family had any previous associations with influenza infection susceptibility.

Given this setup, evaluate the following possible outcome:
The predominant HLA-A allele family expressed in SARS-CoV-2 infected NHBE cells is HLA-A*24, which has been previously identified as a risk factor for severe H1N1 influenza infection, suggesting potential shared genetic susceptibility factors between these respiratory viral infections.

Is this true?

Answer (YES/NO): YES